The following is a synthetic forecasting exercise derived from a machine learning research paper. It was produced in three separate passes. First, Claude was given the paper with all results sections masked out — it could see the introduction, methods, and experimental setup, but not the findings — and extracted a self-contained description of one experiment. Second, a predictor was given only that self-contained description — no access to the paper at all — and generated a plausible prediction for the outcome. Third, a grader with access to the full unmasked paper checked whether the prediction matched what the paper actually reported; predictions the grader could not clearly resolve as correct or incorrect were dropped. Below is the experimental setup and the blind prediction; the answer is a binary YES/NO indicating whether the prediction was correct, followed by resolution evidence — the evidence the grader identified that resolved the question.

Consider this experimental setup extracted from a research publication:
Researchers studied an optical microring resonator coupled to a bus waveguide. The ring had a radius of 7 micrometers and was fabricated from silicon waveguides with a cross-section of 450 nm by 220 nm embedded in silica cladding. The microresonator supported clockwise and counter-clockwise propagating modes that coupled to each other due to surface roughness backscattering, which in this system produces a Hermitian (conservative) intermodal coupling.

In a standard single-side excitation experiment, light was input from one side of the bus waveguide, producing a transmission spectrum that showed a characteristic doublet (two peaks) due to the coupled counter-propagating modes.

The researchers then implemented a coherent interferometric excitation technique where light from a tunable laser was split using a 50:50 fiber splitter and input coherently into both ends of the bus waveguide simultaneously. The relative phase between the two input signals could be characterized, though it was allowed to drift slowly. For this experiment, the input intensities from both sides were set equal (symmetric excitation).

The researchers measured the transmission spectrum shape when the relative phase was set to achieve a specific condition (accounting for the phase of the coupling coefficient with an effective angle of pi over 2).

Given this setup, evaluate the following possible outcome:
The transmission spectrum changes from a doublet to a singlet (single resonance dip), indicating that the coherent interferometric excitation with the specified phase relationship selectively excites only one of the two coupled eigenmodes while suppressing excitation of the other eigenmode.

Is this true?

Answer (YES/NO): NO